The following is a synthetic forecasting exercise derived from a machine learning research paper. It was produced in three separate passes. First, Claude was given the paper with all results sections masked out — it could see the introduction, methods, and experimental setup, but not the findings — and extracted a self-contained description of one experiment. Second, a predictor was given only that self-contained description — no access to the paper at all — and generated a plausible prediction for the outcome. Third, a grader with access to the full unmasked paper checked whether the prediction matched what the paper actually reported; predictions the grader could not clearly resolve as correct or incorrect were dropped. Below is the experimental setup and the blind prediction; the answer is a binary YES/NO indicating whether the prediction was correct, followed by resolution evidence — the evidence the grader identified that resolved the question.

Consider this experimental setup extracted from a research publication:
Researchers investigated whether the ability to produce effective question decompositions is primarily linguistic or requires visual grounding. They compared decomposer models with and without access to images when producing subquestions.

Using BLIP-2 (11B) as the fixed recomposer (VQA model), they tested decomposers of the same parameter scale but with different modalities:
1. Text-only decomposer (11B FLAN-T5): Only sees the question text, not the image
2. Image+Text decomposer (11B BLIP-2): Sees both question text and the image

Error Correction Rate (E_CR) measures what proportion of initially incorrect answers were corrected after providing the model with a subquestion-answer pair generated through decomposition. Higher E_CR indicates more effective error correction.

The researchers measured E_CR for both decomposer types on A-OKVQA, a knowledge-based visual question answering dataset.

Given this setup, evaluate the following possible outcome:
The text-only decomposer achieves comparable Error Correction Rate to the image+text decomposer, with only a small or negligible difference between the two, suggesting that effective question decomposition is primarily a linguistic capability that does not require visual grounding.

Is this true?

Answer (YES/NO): YES